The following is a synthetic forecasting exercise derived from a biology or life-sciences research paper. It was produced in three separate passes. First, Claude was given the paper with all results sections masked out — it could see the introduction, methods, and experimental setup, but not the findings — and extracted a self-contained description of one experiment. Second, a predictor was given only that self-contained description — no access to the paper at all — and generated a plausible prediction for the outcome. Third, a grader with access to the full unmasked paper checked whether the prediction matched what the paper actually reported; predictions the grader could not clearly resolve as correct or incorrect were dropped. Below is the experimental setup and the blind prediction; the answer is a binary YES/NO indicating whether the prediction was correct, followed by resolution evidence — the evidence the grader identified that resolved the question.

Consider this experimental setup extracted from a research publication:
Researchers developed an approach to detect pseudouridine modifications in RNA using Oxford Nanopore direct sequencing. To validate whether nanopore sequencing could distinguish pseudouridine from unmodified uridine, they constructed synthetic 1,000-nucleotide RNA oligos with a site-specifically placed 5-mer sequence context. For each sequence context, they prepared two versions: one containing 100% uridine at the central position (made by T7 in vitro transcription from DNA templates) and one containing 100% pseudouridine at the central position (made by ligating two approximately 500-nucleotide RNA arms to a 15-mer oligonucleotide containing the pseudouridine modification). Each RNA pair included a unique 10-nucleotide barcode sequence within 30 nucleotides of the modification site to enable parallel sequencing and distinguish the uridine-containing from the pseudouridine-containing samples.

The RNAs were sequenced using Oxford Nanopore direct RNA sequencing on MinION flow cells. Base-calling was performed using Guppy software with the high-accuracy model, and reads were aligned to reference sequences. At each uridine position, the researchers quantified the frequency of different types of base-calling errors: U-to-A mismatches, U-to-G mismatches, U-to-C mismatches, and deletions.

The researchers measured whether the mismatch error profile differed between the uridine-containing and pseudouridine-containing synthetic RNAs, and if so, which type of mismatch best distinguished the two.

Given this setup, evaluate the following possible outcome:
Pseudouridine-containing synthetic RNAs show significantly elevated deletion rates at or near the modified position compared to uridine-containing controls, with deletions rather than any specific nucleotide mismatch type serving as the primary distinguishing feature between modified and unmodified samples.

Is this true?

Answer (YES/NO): NO